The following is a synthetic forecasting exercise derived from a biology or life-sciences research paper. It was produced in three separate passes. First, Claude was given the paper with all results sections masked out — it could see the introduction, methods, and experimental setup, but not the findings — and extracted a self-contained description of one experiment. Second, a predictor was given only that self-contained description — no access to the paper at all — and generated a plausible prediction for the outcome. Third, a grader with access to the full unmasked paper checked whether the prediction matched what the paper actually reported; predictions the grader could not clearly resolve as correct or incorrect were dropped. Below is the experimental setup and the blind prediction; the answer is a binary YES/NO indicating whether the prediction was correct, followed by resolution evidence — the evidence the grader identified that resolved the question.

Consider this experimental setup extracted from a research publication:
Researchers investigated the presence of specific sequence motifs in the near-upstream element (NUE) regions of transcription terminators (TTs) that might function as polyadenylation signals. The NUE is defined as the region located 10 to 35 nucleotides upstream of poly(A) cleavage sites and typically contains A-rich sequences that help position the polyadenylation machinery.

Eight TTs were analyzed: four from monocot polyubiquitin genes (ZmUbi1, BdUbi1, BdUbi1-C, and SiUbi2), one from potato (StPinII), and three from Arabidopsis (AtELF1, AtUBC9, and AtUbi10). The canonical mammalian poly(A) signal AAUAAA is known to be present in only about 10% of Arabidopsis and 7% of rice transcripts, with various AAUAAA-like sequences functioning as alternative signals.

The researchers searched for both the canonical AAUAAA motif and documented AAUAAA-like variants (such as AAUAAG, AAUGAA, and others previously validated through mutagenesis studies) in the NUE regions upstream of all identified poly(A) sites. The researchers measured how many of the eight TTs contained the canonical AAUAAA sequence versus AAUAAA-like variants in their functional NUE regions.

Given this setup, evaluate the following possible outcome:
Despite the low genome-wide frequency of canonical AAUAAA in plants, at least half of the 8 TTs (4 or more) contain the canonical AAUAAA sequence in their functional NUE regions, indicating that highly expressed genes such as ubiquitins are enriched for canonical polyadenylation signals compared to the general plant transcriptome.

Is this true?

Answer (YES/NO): NO